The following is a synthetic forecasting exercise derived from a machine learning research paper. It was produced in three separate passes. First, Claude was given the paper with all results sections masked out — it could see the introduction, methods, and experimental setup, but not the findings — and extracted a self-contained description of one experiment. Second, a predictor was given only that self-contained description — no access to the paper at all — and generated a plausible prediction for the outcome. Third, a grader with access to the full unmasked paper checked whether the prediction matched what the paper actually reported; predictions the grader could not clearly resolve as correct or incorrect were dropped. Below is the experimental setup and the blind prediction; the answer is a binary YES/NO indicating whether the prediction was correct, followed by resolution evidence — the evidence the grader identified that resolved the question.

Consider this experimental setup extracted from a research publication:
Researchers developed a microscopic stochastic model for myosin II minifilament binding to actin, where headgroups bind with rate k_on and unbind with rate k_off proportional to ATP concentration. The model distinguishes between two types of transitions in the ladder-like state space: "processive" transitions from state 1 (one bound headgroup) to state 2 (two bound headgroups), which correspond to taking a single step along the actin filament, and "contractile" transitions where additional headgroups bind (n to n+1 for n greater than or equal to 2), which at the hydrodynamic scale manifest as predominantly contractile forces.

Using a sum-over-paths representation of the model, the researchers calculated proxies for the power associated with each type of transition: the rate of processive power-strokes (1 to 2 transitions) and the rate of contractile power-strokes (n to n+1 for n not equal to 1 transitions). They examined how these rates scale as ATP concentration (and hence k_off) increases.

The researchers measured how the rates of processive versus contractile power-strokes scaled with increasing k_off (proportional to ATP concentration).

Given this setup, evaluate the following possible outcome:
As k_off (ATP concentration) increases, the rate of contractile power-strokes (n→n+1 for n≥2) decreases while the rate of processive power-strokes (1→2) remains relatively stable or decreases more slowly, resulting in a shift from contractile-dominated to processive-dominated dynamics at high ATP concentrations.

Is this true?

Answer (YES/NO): YES